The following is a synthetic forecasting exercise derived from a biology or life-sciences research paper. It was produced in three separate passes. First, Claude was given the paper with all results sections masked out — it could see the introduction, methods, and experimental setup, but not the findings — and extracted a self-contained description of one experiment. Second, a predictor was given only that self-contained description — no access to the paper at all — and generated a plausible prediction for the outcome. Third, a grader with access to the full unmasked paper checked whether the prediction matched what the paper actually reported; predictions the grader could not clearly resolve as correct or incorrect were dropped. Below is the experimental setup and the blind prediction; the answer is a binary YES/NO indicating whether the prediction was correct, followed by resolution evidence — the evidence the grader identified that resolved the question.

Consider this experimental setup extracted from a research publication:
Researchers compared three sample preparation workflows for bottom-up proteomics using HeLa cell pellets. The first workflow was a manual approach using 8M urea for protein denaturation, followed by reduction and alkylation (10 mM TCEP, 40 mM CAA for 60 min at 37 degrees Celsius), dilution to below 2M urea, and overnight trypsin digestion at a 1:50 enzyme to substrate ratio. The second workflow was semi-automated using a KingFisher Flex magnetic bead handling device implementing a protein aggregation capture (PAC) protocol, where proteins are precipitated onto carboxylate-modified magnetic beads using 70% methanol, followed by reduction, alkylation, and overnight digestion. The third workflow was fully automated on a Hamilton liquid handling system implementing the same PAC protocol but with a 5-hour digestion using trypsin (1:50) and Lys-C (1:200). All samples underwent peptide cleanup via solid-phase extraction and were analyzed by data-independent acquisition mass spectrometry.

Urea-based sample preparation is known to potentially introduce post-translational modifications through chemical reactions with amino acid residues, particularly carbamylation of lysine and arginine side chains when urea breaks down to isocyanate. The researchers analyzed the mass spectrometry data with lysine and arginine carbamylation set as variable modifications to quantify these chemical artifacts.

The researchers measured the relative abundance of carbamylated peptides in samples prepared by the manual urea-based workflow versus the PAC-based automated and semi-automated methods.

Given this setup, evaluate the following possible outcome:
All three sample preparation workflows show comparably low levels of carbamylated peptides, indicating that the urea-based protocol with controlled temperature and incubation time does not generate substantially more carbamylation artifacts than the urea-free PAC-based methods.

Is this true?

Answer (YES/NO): NO